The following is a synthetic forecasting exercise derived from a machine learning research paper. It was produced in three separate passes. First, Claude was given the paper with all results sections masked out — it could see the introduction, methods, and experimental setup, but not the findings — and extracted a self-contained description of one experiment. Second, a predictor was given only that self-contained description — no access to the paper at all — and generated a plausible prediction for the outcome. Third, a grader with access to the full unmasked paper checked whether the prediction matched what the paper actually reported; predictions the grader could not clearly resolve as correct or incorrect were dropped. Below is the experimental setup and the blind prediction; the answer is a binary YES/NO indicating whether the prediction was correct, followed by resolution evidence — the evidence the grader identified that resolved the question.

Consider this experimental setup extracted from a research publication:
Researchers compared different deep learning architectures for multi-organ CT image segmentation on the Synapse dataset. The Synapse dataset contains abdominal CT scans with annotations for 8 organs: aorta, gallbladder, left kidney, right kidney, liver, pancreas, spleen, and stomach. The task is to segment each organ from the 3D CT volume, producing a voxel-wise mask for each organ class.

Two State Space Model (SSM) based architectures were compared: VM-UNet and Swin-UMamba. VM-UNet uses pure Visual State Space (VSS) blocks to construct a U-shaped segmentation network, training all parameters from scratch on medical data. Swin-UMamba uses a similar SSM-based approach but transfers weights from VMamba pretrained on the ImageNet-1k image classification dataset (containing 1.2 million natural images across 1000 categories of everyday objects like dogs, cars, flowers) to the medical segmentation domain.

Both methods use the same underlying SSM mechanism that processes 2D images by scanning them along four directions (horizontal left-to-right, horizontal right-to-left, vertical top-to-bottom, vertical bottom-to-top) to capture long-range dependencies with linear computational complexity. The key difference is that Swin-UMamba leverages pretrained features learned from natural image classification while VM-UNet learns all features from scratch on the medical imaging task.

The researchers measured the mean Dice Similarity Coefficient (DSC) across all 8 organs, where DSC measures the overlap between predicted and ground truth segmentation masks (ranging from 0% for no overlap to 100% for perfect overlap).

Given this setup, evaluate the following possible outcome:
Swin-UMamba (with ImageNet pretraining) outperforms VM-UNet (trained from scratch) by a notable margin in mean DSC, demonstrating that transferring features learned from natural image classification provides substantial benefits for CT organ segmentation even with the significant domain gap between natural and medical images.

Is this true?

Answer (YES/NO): NO